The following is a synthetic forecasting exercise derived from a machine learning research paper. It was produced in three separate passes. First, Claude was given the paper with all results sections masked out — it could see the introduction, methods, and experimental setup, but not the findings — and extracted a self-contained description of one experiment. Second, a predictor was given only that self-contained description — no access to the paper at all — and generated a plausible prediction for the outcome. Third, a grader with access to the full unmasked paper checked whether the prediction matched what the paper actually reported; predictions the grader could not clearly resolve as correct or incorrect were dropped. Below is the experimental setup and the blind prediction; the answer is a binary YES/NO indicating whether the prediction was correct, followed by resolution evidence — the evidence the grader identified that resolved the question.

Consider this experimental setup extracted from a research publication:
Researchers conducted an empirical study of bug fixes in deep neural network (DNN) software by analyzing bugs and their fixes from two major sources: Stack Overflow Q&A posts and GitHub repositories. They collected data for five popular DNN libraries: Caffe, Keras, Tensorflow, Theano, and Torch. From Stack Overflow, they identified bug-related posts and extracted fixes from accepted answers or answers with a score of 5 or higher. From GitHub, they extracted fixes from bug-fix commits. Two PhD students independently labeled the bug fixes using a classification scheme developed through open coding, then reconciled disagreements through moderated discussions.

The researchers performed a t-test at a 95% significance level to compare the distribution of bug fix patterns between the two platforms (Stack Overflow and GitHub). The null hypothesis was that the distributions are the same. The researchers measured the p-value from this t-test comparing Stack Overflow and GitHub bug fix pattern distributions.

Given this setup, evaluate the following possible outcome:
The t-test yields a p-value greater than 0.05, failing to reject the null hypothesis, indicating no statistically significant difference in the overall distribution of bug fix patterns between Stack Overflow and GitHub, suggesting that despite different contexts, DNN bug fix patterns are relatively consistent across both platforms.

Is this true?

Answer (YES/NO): YES